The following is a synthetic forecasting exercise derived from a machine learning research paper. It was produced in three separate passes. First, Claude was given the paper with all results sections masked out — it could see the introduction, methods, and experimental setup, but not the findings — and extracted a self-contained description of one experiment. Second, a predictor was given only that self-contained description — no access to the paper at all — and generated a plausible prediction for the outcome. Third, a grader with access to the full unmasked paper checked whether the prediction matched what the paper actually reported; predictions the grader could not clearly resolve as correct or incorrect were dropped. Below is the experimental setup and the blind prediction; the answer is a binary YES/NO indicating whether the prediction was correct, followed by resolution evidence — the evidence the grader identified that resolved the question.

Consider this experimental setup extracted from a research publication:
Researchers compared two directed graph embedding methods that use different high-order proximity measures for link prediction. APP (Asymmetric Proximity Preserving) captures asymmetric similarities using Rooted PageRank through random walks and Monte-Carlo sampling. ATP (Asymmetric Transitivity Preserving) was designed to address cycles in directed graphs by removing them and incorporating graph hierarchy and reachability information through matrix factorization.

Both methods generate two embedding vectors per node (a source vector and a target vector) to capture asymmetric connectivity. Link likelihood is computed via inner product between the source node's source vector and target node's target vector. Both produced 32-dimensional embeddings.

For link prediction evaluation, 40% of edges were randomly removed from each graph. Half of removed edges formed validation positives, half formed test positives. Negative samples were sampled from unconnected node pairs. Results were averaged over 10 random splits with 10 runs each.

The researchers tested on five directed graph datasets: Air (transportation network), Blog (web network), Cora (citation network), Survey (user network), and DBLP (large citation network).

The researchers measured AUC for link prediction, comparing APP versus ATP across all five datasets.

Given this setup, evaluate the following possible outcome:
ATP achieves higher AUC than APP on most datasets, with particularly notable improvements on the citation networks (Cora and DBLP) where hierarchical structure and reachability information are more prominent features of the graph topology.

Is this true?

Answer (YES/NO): NO